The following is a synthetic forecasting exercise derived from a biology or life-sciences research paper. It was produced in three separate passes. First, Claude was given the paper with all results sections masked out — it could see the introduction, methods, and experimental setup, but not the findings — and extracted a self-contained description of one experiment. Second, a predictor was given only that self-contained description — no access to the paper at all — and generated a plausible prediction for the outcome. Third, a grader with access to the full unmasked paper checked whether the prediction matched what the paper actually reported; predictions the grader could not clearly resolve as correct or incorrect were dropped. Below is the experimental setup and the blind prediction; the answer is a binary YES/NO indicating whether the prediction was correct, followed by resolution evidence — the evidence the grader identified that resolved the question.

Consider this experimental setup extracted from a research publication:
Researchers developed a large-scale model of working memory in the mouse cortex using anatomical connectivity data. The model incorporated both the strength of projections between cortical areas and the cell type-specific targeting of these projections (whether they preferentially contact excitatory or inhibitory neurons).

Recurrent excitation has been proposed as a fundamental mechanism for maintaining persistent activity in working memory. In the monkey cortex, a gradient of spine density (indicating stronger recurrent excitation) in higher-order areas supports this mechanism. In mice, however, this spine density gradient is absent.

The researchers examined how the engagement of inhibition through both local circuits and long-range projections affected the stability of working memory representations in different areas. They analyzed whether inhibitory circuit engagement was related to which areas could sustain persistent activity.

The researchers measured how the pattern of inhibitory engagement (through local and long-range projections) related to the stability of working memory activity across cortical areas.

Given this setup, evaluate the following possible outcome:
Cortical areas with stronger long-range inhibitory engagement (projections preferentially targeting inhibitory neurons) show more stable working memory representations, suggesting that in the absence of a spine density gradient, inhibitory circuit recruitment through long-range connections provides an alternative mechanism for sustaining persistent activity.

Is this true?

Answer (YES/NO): NO